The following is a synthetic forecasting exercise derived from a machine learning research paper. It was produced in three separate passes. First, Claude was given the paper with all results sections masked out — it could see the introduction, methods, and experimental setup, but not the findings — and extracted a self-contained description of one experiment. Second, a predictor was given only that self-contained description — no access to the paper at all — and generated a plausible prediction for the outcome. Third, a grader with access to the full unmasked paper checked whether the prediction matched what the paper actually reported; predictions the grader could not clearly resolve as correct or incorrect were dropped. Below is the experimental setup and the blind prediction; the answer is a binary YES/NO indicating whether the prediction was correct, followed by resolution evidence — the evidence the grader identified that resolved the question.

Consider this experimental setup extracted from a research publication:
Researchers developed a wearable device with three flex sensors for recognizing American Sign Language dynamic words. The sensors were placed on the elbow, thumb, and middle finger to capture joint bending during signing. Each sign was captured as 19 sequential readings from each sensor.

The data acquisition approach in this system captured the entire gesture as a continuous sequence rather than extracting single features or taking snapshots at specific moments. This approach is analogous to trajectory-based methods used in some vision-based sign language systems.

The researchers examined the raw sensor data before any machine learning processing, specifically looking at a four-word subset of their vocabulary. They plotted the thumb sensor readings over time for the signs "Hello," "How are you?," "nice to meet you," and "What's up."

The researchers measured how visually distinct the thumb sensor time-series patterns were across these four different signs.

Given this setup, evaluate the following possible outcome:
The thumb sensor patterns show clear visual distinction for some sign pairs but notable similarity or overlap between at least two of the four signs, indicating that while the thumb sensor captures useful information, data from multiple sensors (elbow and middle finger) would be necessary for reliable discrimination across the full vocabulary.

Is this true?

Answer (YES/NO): YES